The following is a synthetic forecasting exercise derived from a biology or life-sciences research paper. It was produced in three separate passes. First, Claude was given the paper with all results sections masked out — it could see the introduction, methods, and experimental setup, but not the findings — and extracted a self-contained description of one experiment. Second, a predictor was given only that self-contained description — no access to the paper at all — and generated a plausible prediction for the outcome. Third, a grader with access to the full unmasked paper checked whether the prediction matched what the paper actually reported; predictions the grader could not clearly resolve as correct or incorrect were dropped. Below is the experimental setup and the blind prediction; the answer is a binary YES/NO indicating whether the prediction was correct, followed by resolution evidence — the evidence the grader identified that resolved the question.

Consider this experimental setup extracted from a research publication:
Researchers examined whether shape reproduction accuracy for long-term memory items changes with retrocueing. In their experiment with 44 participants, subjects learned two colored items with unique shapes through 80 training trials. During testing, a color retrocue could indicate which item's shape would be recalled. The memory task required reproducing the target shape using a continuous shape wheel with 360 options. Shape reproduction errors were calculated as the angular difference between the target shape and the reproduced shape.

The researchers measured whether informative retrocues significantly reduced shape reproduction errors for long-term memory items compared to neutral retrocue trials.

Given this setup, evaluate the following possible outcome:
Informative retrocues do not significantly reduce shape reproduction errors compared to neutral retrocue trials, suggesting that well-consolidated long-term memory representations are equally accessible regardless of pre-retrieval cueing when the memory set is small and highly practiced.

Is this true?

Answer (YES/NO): YES